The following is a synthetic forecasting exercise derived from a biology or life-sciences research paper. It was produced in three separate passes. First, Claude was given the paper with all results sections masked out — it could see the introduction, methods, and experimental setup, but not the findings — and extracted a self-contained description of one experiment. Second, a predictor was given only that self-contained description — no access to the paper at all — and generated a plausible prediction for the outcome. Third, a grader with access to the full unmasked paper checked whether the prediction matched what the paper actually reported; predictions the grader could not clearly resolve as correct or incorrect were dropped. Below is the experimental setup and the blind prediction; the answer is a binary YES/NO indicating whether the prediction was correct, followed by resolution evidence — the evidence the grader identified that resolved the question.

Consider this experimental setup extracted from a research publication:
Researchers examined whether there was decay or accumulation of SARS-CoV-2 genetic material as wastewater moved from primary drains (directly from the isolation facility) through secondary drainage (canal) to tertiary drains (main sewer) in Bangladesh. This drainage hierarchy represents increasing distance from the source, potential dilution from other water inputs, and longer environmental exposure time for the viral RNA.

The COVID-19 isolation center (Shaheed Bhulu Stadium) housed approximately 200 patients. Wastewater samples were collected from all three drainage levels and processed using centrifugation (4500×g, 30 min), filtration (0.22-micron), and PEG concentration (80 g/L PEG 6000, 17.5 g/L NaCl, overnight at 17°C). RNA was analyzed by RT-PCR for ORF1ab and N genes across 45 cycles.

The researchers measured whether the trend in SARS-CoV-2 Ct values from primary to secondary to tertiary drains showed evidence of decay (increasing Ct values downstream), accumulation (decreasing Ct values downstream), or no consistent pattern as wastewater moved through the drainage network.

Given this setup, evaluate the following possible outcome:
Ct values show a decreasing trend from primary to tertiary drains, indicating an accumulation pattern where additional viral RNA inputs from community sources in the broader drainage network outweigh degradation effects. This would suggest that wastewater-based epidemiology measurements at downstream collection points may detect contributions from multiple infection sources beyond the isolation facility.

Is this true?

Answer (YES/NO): YES